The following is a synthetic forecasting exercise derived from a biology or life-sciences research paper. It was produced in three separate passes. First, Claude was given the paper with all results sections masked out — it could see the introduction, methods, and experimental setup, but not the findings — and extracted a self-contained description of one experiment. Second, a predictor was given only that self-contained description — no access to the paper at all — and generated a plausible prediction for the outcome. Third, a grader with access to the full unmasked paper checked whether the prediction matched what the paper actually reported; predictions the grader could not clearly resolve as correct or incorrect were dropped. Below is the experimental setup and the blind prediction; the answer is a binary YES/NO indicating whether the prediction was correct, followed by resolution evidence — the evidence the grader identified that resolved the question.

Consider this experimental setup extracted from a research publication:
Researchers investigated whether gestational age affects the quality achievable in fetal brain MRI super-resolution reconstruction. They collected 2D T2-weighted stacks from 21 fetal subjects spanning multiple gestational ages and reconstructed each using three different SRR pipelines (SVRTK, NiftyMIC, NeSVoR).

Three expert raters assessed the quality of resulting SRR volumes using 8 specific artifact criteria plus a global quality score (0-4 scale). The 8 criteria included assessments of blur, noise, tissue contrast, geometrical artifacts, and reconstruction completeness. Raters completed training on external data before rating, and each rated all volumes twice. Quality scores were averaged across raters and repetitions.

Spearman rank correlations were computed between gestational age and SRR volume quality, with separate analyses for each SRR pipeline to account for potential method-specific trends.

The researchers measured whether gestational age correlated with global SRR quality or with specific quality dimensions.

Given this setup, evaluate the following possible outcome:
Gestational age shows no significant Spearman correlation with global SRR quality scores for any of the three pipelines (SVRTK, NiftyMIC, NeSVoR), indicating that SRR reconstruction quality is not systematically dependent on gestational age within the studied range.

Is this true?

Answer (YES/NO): NO